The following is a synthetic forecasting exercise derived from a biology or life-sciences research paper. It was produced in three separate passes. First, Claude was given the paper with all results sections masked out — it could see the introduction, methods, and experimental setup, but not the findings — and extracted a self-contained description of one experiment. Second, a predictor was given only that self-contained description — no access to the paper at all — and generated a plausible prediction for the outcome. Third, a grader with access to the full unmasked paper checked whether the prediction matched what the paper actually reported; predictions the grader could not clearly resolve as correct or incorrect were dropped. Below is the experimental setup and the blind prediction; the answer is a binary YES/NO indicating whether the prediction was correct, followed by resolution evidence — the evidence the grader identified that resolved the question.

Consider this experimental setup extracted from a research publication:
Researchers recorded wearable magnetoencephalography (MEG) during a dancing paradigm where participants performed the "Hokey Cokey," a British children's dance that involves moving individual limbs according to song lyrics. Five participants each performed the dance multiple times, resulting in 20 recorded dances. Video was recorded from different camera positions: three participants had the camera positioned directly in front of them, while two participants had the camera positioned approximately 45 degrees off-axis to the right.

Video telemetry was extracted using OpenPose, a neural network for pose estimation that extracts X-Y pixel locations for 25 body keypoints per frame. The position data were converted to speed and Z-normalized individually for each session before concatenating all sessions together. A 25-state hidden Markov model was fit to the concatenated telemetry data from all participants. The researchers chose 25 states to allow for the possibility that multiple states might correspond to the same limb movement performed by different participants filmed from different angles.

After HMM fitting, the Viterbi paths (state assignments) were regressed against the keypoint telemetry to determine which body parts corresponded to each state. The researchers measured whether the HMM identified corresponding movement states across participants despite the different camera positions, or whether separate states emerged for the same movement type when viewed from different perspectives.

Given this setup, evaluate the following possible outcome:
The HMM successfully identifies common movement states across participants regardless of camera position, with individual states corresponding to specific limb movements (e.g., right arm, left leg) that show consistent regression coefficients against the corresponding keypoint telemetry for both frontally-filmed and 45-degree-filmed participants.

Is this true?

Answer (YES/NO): NO